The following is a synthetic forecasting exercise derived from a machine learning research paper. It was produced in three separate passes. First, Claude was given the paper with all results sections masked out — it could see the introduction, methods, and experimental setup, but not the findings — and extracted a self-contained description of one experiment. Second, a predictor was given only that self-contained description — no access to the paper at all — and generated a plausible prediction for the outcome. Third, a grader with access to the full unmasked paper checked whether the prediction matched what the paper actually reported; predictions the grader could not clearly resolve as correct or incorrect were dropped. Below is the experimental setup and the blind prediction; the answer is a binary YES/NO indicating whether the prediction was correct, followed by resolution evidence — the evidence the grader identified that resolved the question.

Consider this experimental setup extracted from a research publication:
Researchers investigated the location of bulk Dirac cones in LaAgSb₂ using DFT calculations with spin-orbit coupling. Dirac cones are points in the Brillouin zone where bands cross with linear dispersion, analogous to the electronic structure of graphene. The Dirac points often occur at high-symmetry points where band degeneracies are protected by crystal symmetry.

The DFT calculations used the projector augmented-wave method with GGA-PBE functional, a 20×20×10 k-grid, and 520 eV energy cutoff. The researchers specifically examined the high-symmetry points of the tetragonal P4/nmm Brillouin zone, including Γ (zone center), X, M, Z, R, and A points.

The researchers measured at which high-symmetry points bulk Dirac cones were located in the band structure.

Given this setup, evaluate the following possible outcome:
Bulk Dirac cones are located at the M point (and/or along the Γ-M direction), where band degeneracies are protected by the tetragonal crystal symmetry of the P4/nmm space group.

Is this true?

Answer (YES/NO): YES